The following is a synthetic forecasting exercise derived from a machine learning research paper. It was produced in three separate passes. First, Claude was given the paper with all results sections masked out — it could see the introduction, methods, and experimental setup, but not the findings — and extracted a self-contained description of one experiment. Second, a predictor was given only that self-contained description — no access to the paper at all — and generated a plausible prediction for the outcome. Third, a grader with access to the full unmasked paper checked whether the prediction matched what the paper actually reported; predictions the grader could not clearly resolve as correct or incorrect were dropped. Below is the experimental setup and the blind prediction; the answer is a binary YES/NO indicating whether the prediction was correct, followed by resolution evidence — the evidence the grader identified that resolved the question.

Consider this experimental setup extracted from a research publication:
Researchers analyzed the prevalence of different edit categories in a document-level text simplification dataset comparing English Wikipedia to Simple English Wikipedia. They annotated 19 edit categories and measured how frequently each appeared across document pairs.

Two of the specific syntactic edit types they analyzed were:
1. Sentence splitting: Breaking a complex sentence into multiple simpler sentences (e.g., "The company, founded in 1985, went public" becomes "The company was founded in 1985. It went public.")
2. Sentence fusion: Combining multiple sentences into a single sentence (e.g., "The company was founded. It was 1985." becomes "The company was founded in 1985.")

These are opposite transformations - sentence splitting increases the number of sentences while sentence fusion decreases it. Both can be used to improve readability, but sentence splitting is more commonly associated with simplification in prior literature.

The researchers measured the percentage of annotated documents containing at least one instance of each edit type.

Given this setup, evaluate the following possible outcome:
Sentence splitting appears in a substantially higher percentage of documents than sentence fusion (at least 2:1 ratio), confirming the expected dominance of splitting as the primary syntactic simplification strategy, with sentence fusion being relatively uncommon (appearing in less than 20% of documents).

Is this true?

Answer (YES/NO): YES